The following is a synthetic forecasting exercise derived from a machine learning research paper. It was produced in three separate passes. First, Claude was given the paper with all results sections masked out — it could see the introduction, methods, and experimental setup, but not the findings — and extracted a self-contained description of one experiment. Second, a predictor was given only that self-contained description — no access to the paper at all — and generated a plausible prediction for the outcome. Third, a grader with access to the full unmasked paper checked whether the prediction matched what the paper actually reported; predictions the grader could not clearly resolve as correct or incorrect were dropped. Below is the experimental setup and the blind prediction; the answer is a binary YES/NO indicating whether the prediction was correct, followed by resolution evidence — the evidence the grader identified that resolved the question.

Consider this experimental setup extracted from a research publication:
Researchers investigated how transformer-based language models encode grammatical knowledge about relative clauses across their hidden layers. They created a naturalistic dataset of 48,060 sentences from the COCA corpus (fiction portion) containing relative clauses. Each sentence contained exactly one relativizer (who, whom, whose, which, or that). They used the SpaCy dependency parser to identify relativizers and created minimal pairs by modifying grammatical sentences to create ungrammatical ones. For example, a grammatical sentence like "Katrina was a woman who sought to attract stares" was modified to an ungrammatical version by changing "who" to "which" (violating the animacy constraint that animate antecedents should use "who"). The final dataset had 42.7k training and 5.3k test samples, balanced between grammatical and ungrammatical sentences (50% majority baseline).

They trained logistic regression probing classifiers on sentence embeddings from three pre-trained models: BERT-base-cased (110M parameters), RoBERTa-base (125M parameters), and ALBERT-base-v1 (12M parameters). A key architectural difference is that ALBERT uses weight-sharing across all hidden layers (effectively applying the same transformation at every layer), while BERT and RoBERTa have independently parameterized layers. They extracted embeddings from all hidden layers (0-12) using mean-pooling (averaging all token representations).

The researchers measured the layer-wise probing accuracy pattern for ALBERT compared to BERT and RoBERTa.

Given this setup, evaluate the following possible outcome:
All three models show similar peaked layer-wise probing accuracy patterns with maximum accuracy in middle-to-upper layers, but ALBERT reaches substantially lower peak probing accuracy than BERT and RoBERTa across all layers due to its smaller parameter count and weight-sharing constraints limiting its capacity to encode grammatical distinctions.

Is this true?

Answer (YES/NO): NO